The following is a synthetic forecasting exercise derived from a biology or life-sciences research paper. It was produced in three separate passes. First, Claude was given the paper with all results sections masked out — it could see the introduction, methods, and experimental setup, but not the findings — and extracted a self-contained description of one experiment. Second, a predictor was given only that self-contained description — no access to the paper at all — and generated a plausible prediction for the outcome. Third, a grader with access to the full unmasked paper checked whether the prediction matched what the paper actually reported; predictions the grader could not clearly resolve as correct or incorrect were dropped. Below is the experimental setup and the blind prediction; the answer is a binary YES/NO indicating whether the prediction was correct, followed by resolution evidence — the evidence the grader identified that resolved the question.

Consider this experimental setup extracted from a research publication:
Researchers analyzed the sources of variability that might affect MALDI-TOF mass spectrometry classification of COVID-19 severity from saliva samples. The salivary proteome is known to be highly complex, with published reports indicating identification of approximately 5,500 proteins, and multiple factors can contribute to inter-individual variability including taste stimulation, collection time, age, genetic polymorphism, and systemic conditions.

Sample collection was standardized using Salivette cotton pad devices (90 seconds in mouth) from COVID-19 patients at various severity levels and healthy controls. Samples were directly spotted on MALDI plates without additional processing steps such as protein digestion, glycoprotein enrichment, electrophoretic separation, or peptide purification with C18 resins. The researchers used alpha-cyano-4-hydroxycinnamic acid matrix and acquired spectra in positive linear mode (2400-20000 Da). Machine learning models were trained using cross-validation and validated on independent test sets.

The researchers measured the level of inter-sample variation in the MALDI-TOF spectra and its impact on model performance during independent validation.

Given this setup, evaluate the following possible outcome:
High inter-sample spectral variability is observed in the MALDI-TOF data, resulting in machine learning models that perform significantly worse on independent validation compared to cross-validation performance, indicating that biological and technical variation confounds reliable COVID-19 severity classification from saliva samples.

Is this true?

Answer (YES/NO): YES